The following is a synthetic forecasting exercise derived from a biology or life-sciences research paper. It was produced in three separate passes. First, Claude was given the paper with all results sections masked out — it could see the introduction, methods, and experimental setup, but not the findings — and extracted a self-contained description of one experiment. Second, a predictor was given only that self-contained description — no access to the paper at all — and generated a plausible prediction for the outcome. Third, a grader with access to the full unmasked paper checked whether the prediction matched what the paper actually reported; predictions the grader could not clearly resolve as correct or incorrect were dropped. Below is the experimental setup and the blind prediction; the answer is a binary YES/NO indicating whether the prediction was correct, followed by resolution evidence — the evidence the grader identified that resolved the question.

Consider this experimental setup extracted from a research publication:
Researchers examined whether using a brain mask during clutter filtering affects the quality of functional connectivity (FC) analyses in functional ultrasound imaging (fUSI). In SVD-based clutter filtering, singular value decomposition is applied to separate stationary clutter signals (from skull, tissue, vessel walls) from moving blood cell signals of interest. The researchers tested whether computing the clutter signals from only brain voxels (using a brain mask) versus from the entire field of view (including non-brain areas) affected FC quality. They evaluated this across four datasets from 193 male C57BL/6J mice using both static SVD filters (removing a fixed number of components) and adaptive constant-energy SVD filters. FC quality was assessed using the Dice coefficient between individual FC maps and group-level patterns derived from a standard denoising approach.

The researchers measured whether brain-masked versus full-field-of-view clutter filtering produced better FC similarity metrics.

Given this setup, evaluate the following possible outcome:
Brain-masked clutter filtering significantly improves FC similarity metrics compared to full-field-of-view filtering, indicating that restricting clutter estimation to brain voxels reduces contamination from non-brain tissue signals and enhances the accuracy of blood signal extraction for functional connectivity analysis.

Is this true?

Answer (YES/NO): NO